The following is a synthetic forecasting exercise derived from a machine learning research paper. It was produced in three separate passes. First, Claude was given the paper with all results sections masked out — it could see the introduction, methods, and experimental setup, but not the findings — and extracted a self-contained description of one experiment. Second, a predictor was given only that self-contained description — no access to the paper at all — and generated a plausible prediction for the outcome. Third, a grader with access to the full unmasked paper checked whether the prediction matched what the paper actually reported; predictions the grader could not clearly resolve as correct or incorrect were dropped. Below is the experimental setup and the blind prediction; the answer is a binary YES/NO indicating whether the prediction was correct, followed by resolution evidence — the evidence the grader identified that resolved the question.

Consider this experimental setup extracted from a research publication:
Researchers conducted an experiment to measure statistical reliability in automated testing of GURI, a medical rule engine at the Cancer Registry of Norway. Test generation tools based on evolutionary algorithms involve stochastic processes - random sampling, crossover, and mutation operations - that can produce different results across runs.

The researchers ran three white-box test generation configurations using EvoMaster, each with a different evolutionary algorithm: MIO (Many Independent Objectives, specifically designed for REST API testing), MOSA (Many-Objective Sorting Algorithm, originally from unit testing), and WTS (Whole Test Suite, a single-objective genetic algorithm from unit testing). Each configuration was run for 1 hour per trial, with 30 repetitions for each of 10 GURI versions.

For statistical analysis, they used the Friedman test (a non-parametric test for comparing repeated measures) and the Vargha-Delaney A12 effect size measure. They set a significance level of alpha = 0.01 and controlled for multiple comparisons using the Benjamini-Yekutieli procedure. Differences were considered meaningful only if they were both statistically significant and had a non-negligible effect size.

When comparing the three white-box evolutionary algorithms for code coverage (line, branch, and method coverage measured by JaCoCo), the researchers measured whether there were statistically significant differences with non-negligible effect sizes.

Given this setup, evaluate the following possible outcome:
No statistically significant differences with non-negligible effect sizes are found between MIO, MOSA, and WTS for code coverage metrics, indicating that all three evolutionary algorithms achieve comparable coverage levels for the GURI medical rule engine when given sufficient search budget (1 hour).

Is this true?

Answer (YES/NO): NO